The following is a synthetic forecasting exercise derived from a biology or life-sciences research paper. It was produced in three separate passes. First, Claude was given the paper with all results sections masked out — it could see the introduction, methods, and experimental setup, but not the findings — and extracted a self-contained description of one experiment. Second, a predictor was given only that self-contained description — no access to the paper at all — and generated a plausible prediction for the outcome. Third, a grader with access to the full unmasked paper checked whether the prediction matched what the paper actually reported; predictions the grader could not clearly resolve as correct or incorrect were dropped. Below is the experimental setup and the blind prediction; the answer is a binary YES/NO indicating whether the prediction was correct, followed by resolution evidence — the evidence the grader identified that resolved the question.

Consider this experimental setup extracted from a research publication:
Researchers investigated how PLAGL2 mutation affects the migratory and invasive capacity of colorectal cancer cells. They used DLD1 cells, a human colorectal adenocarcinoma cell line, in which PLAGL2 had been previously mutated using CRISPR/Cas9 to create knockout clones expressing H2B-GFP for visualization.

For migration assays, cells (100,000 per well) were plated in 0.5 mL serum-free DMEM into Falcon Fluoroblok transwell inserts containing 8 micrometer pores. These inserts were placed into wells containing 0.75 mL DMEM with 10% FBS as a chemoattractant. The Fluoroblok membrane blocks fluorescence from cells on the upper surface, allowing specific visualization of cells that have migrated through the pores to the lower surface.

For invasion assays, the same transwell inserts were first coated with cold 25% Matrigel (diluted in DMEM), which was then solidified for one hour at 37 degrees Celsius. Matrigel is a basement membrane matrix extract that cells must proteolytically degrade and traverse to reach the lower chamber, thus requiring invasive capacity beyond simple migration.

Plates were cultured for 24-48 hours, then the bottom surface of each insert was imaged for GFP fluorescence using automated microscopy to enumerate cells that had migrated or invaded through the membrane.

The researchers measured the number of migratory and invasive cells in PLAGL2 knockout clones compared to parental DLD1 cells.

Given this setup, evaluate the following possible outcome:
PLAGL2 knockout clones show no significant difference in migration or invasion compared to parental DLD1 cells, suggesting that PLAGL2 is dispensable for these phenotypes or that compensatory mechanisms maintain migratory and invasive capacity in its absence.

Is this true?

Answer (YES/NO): NO